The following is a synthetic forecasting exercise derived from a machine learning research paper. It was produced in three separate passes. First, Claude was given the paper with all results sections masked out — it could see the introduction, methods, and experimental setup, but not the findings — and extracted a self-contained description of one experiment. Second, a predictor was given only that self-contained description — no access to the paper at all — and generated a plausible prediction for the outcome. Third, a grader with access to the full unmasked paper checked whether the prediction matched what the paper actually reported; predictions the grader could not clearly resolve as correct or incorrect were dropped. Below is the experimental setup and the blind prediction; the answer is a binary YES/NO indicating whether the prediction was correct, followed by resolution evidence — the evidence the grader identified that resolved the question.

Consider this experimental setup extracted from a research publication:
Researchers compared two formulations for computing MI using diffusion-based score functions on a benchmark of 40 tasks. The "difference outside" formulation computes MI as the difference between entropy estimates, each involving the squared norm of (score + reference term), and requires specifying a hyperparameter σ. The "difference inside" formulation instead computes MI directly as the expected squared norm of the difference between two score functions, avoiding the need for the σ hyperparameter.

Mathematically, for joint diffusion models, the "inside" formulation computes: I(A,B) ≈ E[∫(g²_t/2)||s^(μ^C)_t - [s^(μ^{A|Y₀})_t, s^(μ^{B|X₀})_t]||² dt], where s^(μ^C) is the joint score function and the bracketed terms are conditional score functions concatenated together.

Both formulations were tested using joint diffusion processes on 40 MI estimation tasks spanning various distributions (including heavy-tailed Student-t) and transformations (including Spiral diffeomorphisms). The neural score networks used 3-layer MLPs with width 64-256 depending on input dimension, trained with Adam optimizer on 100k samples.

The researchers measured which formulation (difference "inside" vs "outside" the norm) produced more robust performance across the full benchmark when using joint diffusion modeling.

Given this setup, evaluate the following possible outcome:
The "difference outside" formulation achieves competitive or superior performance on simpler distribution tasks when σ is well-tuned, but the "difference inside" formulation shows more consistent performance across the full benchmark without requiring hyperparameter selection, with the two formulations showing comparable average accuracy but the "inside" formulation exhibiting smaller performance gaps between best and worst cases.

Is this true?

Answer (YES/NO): NO